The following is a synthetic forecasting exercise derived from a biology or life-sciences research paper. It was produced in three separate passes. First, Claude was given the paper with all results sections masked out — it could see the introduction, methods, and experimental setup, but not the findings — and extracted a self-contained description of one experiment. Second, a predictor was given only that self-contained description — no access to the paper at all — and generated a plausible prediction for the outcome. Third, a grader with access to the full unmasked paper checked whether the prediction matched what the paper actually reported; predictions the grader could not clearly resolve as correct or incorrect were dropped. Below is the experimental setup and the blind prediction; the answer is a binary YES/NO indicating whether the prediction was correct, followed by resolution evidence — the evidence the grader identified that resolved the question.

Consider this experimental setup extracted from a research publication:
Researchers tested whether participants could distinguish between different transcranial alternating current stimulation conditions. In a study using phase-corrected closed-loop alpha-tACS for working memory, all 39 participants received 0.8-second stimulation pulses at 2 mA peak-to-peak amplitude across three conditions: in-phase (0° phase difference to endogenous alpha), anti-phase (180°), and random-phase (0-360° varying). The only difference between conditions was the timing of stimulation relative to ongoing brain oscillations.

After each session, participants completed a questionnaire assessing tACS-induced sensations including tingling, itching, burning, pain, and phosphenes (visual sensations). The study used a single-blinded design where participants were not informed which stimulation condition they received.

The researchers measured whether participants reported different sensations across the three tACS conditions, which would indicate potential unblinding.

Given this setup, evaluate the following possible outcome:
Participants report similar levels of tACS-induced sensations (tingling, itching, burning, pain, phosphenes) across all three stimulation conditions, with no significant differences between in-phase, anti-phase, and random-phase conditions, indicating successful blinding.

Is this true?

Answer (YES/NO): YES